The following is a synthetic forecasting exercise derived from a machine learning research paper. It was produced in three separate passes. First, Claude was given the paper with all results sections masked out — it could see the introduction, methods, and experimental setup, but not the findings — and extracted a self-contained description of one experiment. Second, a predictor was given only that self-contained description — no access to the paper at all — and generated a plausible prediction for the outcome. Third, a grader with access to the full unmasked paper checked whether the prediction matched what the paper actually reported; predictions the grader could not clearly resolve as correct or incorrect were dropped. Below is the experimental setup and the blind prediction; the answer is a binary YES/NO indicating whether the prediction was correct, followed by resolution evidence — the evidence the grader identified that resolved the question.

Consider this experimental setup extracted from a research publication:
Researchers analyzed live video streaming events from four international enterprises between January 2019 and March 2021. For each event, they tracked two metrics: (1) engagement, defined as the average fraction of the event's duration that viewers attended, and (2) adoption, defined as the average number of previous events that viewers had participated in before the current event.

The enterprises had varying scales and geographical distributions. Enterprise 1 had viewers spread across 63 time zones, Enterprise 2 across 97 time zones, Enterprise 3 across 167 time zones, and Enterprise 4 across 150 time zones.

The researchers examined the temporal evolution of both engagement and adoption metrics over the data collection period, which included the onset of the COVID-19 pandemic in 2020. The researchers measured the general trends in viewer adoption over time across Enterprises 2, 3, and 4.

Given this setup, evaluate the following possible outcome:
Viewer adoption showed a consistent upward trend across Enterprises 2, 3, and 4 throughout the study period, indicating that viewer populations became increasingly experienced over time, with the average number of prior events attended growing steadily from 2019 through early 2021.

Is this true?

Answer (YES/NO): NO